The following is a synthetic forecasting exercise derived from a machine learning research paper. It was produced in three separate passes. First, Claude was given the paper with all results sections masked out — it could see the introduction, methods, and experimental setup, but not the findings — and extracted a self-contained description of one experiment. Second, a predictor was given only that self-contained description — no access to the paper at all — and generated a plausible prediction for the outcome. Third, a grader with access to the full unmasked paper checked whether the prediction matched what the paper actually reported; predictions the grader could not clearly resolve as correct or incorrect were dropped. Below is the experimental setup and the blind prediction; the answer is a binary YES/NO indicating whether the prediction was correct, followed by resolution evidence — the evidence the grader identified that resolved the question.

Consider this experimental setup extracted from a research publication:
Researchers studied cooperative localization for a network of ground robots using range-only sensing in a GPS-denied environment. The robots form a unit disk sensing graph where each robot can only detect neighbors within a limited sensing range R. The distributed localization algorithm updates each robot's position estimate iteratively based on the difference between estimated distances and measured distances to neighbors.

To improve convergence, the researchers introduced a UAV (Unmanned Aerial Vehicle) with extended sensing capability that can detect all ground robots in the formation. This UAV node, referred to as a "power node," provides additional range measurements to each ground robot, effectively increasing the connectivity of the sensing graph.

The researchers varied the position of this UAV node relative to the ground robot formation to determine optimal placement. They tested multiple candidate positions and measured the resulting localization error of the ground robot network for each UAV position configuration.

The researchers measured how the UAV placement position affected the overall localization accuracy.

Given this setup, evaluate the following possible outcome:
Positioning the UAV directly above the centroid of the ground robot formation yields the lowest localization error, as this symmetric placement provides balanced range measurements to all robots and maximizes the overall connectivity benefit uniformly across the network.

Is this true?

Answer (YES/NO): NO